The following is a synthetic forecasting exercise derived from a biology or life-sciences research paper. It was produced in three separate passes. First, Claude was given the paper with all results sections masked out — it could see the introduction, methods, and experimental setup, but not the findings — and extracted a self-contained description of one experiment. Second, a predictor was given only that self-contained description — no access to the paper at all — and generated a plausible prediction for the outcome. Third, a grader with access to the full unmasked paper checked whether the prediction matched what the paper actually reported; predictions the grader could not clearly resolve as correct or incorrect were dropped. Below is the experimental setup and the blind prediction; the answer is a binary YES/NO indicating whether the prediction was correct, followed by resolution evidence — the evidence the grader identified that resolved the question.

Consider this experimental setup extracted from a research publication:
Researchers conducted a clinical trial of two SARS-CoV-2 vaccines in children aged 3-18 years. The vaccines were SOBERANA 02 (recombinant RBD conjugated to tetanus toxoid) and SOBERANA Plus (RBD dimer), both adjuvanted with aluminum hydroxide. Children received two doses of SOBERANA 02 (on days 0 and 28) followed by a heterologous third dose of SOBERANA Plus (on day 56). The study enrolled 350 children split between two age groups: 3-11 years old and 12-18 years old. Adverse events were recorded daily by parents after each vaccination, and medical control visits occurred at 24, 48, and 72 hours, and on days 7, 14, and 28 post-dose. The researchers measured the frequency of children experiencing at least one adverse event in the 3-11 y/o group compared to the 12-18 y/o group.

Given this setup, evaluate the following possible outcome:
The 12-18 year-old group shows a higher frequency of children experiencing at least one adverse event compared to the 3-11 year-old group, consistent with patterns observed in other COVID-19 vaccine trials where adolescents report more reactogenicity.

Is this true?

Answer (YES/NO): YES